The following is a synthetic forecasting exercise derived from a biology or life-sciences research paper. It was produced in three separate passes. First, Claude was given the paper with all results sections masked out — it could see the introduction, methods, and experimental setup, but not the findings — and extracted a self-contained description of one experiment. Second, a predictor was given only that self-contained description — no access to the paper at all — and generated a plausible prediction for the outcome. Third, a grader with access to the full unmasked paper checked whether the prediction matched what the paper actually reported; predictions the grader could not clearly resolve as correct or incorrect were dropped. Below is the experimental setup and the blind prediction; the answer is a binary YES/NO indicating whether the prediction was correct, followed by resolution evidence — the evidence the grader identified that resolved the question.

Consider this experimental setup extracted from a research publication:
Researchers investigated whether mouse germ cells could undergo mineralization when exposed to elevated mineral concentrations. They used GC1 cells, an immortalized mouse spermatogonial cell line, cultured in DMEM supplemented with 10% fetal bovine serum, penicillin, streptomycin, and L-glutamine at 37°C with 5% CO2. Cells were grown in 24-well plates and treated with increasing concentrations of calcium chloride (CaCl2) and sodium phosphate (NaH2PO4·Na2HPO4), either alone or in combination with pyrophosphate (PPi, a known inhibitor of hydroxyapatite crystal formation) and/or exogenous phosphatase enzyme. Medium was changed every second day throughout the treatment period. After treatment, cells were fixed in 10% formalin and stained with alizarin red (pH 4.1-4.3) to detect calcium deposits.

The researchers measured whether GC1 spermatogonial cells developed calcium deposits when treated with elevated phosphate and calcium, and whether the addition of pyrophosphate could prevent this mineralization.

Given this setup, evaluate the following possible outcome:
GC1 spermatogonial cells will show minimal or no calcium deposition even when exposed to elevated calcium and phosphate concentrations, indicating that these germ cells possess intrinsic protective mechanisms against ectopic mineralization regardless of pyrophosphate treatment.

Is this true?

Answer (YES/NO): NO